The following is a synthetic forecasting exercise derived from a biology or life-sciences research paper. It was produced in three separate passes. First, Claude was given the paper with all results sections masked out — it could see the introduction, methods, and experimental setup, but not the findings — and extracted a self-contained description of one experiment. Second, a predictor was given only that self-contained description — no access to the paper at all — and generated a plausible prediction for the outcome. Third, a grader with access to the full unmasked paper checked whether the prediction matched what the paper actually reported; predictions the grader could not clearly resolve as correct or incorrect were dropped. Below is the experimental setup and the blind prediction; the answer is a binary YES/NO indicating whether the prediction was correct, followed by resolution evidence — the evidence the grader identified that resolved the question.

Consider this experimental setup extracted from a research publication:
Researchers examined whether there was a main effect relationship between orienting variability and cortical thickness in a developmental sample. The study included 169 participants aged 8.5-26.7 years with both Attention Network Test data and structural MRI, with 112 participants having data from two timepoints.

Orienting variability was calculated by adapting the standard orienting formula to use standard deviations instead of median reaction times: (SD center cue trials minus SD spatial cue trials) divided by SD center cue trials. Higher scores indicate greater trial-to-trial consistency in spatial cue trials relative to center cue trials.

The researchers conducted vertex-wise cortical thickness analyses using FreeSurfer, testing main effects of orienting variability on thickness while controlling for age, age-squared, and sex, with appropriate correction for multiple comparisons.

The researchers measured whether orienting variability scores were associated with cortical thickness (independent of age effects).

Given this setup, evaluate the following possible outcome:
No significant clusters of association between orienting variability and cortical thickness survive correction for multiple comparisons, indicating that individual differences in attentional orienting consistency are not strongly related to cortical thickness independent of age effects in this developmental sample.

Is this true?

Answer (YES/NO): NO